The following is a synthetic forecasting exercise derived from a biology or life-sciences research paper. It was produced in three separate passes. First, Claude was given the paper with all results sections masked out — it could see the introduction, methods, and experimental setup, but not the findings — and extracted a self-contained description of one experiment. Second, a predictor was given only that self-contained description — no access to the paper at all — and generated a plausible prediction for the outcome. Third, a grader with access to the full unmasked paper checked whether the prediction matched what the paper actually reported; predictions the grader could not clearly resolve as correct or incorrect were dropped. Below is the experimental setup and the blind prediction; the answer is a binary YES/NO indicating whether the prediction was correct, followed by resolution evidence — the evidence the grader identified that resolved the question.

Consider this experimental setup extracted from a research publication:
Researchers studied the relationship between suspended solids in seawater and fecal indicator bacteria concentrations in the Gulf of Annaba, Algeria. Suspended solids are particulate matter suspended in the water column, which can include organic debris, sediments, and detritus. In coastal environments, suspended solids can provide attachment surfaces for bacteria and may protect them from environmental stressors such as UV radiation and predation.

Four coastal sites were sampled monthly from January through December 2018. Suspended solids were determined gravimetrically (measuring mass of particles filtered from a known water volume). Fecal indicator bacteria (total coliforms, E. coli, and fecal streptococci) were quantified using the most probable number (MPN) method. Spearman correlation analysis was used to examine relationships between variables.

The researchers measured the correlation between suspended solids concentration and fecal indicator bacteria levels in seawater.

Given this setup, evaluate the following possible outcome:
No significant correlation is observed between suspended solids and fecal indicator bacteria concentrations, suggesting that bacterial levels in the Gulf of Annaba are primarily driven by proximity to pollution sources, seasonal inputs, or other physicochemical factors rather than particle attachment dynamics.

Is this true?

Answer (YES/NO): NO